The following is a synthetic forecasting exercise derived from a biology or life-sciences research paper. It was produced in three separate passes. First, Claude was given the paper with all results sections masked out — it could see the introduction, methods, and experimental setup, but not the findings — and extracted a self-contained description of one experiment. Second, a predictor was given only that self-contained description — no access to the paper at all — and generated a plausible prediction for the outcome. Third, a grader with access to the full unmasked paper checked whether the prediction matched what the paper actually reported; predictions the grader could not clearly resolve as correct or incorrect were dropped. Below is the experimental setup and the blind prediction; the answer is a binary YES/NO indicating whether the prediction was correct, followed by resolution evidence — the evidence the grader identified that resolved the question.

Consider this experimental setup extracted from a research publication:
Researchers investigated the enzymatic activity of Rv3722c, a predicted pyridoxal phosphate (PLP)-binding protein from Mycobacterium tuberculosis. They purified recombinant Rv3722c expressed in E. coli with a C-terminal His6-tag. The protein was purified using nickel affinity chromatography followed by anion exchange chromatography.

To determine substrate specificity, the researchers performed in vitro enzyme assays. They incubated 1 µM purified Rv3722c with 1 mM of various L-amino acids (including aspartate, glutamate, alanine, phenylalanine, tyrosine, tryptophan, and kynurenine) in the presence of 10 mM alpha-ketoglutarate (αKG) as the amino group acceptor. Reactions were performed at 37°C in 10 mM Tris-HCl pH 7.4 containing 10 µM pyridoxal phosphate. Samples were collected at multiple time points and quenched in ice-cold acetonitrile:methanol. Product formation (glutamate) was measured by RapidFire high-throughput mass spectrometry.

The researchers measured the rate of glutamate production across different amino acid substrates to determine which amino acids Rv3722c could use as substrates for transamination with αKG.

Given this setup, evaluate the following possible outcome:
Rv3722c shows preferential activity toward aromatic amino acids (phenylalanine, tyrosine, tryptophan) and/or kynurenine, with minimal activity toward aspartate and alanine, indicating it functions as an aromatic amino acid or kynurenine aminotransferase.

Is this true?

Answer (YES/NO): NO